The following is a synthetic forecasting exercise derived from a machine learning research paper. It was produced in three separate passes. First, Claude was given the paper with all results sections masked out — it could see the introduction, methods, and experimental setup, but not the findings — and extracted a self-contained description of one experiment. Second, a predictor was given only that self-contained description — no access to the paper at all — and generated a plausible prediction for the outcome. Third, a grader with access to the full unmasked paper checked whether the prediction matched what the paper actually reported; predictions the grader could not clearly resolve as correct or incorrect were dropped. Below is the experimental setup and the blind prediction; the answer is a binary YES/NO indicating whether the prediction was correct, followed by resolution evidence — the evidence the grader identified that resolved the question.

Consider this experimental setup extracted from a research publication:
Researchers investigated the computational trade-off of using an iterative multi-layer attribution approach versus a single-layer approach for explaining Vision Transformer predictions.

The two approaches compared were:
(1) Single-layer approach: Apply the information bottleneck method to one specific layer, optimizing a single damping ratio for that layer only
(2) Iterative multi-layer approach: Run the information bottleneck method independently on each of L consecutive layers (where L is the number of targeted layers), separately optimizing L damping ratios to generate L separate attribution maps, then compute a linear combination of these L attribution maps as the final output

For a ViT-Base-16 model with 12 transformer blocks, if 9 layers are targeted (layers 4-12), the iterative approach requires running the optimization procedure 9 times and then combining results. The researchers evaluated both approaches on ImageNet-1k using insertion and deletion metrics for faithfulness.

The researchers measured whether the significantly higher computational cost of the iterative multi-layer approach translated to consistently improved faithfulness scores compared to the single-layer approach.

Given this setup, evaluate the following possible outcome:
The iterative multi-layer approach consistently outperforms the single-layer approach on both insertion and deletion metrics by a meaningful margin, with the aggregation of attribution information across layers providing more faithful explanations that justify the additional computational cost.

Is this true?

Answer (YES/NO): NO